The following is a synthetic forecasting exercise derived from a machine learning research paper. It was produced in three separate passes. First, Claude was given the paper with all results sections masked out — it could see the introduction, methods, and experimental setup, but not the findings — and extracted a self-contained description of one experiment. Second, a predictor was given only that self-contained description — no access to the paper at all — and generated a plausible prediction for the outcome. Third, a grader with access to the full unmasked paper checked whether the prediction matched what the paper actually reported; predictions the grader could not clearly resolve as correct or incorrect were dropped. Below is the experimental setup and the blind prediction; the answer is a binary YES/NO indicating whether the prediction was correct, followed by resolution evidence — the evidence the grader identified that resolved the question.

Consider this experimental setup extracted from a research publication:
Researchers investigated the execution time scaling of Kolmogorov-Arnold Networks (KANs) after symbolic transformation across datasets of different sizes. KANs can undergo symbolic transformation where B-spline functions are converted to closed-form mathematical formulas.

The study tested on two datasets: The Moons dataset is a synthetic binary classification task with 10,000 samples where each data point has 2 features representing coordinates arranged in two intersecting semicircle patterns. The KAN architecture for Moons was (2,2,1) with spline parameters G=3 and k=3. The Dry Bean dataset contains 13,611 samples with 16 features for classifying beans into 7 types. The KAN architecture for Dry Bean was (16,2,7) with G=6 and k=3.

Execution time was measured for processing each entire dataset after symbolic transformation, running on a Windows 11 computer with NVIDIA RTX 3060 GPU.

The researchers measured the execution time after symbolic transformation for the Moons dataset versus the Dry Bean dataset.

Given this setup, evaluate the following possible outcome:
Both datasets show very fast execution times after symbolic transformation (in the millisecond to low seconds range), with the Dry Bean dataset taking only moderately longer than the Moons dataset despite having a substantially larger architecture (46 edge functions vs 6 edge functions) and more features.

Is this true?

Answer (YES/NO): NO